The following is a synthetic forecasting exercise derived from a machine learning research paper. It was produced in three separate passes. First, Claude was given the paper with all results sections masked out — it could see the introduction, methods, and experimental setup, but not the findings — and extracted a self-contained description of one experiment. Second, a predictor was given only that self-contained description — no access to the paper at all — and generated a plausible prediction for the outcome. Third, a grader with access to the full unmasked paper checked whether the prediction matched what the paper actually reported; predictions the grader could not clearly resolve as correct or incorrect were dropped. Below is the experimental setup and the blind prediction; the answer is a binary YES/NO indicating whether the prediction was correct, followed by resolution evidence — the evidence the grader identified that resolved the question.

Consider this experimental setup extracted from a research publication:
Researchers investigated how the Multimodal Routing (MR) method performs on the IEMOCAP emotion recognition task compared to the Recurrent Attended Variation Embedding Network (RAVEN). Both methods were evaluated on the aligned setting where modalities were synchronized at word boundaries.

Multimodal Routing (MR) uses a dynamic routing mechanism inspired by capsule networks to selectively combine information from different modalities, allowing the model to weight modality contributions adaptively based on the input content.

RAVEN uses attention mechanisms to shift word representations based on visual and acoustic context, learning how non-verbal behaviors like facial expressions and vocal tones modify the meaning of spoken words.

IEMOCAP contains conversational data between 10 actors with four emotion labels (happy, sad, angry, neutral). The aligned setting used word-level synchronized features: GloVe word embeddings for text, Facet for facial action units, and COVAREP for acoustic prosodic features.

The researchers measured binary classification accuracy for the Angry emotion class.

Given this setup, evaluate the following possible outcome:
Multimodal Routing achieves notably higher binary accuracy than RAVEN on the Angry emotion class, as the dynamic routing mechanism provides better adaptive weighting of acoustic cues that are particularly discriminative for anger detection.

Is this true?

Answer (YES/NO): NO